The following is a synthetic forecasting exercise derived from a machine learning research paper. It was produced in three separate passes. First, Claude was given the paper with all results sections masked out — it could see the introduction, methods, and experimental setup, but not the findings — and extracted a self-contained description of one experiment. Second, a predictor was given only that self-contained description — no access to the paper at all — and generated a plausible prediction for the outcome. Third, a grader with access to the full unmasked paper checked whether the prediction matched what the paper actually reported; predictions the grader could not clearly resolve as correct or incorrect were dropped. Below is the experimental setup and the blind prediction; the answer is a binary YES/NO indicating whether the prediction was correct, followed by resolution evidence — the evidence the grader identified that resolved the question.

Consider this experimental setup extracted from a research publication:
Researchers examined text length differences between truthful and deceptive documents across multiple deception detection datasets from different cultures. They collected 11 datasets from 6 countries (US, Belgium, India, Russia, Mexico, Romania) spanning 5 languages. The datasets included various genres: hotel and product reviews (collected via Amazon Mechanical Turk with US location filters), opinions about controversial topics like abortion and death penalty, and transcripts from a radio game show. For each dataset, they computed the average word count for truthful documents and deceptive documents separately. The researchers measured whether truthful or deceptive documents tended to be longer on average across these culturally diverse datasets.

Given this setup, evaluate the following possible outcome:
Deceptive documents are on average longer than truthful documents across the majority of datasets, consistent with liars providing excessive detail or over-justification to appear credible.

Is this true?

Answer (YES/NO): NO